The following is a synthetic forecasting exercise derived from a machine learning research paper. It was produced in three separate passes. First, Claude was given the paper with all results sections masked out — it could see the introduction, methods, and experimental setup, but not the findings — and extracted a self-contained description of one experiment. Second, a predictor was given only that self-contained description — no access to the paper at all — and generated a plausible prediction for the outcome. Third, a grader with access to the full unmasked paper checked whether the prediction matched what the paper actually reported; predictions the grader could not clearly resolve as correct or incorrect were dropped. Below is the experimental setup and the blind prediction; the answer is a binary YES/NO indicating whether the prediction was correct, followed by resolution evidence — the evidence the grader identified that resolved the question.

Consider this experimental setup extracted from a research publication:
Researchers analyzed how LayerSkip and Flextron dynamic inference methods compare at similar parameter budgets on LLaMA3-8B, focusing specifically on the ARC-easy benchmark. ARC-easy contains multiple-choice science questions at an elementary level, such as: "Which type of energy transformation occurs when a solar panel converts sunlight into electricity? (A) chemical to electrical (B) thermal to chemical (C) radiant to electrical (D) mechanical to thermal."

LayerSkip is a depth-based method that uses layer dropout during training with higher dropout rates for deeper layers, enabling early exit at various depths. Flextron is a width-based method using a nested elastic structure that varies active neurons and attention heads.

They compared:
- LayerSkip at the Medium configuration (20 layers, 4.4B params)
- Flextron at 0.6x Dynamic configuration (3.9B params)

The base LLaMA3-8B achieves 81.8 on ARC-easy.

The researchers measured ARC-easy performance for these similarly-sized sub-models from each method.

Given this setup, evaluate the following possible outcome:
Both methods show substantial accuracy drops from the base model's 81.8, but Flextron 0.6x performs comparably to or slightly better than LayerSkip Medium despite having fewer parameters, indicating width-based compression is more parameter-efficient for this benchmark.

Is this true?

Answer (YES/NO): NO